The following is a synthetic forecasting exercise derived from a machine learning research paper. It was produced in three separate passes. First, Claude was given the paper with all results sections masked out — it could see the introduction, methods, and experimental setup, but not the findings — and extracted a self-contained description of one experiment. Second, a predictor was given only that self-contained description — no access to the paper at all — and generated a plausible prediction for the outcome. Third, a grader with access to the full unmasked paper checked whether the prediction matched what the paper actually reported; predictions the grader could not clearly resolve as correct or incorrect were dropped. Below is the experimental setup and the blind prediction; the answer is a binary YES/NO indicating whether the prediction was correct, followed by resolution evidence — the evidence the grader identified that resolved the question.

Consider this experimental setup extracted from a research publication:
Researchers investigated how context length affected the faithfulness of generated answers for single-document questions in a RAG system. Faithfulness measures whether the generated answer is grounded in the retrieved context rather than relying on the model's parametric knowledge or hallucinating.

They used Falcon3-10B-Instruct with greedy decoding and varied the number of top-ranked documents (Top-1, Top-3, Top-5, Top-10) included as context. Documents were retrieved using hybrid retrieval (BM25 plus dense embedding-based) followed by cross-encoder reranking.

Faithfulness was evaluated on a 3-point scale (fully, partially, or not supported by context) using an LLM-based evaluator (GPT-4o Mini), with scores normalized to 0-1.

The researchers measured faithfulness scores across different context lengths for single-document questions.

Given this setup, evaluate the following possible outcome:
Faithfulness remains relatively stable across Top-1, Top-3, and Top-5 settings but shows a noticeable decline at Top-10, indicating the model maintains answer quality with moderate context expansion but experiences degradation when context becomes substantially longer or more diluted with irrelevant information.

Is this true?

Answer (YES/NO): NO